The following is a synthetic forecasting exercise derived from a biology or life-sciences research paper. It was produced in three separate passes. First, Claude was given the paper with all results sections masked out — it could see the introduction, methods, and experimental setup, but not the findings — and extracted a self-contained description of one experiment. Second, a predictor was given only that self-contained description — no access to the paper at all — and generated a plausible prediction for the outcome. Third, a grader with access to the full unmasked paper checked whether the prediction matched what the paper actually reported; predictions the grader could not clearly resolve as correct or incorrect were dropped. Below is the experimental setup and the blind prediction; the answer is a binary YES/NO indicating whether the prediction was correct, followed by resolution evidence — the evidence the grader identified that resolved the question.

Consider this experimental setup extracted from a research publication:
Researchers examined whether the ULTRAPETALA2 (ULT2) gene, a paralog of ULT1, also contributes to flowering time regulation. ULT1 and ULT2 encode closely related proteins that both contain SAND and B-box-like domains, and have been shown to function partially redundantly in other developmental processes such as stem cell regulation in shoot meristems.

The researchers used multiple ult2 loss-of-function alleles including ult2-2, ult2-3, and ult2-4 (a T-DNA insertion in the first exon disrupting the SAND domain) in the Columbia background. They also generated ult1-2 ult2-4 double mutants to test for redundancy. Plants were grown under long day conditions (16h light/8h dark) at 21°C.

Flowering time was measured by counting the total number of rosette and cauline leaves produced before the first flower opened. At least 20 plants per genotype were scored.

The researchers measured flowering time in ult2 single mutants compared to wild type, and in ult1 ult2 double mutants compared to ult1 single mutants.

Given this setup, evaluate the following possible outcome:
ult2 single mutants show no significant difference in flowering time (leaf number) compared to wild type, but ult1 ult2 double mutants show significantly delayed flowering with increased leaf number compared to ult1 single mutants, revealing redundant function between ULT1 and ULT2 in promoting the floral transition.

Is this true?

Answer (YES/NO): NO